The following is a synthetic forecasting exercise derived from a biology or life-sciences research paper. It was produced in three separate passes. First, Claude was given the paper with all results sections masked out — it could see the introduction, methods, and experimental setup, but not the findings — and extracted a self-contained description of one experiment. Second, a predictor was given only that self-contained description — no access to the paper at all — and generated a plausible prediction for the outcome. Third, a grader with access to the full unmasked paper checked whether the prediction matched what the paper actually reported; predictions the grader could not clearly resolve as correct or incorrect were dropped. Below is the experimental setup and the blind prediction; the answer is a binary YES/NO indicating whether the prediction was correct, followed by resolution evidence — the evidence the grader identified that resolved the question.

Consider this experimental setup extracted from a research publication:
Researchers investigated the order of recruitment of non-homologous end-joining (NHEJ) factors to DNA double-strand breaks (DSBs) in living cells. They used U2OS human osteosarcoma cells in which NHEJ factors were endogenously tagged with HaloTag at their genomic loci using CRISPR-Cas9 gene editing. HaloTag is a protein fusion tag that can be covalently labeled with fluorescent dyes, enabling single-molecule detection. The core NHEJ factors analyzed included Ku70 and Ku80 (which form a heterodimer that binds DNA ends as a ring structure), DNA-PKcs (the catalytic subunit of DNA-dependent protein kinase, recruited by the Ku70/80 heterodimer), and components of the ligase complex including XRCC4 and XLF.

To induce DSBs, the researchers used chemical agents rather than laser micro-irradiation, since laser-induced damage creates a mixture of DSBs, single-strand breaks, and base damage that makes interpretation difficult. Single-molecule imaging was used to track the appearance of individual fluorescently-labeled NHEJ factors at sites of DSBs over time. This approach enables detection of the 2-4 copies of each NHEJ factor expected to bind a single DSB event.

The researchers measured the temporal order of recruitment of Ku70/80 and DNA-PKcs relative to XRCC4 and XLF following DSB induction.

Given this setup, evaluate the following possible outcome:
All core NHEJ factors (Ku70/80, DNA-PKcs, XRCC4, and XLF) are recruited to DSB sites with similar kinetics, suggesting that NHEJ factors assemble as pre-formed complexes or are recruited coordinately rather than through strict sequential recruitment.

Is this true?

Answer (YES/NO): NO